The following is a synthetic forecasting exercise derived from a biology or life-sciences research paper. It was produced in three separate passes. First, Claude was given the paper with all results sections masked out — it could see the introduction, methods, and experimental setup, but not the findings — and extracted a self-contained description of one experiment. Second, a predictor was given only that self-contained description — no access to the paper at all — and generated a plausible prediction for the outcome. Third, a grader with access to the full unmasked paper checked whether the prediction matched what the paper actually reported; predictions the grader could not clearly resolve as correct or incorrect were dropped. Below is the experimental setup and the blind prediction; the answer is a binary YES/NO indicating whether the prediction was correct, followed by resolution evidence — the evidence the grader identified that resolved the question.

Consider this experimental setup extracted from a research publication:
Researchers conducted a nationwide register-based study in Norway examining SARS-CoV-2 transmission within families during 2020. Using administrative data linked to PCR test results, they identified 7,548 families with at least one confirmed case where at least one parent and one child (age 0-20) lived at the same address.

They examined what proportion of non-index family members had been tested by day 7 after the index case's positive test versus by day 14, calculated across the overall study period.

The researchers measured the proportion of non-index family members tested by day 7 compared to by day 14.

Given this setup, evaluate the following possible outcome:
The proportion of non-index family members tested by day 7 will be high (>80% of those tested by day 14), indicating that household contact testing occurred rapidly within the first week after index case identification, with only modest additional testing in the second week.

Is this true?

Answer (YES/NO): YES